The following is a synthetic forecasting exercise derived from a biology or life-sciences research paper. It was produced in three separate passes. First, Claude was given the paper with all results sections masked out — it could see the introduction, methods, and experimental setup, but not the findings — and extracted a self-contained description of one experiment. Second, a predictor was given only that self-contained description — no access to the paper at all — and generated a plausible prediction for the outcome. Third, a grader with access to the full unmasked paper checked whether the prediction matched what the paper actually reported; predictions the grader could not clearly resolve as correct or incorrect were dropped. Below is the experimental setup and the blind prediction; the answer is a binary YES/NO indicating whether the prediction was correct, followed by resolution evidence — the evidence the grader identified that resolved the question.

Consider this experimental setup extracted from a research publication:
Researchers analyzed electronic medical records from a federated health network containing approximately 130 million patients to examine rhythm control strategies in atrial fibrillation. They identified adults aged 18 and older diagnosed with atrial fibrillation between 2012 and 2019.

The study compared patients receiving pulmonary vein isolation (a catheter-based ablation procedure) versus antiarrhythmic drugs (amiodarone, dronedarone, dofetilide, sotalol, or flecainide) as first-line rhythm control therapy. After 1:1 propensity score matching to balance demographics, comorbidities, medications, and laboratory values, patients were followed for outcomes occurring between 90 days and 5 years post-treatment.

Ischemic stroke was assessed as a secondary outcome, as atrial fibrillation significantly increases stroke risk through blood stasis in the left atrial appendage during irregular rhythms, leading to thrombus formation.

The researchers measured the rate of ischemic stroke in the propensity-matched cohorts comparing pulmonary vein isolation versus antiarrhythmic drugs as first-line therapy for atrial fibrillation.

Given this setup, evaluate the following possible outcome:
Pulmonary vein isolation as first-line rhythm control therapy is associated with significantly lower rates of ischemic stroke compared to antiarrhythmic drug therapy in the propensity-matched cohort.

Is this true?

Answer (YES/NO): NO